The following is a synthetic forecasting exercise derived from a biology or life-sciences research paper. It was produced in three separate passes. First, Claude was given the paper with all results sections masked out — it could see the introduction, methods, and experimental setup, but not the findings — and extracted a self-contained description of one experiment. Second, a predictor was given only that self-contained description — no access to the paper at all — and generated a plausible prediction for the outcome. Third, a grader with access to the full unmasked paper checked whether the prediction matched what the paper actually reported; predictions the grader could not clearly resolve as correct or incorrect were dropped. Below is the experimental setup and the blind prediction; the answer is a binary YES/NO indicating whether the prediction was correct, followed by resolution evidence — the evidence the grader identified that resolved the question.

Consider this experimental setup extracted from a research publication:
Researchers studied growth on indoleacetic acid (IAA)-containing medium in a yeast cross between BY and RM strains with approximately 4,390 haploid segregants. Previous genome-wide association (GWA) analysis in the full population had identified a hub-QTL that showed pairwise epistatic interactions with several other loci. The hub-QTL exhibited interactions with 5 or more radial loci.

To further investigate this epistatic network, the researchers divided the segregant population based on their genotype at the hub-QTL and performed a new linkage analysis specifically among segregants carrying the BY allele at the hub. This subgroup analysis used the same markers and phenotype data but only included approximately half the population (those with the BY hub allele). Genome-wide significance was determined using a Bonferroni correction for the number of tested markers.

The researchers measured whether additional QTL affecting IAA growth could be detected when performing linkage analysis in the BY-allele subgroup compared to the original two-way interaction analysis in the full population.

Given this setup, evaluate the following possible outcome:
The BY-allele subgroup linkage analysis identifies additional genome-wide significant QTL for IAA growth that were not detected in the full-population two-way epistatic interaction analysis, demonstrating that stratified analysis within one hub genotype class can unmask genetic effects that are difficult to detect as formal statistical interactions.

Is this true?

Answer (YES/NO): YES